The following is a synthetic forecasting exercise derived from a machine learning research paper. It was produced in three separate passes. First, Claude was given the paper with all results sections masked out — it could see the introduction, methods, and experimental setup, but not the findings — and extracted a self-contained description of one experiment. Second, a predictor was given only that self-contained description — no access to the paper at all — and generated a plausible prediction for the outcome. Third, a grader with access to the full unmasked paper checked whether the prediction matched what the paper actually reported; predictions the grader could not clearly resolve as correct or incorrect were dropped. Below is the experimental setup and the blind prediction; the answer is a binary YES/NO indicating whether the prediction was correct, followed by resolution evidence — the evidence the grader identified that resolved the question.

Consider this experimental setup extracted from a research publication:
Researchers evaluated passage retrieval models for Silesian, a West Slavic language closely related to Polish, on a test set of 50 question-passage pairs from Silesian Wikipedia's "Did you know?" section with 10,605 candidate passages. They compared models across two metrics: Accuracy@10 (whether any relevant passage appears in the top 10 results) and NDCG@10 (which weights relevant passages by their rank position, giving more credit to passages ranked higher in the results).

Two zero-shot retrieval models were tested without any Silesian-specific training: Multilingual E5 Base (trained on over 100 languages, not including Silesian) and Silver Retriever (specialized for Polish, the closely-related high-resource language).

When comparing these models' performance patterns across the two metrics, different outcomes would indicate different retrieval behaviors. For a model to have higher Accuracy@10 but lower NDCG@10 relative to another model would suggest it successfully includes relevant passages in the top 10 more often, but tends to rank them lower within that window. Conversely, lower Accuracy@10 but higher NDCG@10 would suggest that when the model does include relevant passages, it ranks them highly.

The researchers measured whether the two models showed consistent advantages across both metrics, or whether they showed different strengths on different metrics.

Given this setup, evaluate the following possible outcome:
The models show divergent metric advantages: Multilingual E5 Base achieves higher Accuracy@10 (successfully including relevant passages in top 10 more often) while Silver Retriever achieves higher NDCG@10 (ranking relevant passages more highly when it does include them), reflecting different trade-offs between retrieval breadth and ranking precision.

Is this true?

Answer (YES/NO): NO